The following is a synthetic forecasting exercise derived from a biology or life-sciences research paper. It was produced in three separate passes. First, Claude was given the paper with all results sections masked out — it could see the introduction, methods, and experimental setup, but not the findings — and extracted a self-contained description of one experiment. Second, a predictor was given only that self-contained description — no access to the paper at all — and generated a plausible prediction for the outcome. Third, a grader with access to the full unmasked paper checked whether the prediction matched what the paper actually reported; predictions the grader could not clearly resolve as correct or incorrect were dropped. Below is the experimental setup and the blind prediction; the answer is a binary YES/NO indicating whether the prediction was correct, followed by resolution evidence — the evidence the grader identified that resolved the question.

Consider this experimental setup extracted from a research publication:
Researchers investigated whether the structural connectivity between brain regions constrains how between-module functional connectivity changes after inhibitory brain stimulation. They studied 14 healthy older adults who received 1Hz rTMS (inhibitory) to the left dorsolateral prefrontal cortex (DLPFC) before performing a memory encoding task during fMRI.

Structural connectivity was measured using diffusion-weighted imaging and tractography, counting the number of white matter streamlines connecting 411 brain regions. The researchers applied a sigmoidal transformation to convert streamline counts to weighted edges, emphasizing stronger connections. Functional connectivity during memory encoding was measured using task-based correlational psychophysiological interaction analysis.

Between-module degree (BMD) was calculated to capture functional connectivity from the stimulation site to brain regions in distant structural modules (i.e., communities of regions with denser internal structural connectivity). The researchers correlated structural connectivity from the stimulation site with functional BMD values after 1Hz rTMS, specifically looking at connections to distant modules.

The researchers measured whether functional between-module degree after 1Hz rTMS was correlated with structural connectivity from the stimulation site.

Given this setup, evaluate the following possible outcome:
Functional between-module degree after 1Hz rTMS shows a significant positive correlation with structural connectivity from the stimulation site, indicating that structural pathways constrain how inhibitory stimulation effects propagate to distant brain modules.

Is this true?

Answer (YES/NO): YES